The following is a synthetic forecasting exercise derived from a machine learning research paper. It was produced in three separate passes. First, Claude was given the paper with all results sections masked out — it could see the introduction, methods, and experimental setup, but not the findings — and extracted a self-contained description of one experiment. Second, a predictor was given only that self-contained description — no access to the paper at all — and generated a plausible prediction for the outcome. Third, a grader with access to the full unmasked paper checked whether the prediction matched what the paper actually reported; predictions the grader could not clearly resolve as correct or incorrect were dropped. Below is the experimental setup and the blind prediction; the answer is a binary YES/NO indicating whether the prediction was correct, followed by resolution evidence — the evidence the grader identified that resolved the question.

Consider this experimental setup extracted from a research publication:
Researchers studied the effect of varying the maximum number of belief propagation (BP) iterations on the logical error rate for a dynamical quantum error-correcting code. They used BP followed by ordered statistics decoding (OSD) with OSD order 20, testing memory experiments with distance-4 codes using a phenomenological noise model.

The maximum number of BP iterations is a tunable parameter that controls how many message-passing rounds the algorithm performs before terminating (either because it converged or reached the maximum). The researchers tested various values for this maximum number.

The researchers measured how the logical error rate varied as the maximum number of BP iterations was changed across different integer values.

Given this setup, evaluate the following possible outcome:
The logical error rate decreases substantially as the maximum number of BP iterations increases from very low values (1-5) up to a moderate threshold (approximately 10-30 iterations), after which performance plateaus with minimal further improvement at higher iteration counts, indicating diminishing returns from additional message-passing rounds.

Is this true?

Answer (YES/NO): NO